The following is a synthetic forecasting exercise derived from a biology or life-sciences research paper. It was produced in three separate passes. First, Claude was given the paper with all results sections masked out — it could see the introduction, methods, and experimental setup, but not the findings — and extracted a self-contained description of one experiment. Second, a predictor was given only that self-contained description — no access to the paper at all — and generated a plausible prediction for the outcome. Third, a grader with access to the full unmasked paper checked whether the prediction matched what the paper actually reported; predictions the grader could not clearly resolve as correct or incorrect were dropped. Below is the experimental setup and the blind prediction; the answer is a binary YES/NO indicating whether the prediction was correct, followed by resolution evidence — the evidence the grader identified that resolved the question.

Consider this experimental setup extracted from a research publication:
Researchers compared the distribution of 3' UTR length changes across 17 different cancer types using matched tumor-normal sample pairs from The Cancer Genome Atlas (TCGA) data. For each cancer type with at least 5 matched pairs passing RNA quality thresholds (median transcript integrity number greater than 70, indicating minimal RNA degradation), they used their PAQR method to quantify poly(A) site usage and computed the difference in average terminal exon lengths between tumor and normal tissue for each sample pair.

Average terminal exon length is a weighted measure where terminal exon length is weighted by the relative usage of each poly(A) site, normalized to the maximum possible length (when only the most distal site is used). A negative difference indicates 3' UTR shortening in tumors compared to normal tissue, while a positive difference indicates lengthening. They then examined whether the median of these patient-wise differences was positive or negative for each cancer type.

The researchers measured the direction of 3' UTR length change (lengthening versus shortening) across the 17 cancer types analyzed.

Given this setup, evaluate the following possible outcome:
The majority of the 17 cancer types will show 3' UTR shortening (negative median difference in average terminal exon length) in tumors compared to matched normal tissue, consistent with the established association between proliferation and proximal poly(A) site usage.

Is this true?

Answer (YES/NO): YES